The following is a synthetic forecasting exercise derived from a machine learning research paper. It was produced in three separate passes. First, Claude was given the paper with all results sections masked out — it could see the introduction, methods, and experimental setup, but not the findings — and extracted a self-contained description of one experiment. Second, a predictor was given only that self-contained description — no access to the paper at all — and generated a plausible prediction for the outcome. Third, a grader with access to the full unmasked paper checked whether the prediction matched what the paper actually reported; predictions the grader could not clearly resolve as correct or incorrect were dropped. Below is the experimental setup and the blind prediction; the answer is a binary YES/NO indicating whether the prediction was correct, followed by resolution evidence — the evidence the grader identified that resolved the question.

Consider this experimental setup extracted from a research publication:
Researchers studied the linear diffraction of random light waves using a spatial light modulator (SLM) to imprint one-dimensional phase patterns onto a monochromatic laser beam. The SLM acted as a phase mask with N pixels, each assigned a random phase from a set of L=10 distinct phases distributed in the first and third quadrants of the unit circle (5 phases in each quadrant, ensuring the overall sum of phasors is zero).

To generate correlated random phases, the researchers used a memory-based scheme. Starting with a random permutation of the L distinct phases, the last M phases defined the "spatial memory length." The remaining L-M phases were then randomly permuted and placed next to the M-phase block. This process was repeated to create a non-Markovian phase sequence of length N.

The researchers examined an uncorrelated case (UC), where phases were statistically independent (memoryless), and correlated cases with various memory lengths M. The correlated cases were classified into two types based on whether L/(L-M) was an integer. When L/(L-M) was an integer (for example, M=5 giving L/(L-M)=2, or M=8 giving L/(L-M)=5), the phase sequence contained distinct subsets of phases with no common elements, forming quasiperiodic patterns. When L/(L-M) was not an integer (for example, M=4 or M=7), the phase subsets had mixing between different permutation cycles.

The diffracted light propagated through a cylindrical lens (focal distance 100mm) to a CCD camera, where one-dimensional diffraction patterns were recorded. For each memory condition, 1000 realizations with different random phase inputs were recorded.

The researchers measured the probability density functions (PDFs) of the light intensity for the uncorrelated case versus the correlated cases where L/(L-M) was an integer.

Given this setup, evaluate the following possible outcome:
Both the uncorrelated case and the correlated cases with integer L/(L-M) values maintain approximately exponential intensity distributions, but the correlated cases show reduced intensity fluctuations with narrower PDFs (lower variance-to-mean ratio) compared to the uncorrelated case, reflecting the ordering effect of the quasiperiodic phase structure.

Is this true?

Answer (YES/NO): NO